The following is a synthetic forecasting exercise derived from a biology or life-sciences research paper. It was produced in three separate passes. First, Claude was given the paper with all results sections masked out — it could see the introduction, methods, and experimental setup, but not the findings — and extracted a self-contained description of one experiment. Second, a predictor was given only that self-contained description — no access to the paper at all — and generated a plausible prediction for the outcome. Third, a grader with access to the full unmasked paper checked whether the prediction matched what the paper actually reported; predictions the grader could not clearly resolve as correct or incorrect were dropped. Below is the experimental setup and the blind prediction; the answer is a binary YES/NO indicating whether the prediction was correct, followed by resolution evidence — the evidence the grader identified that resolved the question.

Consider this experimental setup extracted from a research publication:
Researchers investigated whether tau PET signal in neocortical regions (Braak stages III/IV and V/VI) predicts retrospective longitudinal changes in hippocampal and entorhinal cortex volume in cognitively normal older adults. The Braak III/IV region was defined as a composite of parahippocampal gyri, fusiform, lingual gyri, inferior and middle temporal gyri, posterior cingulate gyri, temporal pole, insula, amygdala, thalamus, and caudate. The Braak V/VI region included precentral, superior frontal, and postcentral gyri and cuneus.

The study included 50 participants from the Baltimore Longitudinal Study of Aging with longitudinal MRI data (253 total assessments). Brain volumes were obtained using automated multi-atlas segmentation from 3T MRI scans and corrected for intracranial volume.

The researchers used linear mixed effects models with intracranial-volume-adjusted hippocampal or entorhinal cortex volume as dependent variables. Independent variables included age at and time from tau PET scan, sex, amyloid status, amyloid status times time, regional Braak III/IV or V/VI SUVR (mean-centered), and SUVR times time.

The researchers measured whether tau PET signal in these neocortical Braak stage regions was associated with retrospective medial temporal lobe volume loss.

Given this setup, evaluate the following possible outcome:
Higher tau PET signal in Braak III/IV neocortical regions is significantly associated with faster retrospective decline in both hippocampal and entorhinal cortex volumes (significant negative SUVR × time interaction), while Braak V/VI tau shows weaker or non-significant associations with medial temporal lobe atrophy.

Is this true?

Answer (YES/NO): NO